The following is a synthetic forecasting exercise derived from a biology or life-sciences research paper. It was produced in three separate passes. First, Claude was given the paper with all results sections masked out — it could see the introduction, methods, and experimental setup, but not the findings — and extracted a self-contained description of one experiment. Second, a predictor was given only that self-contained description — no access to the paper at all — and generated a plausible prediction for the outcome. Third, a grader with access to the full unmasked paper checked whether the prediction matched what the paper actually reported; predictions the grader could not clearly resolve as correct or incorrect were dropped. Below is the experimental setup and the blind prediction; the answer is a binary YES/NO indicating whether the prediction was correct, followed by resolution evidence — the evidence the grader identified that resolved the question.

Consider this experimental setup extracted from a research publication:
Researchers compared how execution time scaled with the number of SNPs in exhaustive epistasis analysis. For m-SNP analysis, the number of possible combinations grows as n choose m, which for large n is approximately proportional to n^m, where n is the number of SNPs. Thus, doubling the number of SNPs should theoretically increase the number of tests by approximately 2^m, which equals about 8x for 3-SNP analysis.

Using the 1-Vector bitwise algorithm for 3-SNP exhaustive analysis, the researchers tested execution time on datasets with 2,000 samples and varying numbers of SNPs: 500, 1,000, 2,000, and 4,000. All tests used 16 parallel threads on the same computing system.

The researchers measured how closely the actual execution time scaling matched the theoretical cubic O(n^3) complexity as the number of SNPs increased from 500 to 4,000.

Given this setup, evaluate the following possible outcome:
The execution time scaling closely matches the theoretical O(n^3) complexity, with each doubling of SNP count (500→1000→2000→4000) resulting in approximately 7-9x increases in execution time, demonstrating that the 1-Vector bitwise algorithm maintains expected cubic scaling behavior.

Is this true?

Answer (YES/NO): YES